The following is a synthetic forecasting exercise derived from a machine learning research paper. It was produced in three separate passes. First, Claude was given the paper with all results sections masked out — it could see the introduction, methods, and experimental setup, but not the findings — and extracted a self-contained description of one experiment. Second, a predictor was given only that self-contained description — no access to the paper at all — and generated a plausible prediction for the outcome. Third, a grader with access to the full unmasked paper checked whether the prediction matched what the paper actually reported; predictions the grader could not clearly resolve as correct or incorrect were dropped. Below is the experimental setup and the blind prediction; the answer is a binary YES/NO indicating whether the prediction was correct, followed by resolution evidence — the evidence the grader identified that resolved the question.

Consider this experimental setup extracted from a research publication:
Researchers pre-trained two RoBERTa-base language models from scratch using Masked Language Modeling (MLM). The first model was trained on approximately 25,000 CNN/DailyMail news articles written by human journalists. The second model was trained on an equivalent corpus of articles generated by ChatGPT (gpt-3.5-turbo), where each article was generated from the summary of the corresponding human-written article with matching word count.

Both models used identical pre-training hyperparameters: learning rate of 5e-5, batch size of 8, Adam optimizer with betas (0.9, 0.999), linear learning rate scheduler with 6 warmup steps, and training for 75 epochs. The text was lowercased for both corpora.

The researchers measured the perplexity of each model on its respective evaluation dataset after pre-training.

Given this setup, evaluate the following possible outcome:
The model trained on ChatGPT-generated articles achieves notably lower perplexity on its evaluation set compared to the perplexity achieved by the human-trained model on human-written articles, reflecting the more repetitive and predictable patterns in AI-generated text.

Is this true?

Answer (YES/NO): YES